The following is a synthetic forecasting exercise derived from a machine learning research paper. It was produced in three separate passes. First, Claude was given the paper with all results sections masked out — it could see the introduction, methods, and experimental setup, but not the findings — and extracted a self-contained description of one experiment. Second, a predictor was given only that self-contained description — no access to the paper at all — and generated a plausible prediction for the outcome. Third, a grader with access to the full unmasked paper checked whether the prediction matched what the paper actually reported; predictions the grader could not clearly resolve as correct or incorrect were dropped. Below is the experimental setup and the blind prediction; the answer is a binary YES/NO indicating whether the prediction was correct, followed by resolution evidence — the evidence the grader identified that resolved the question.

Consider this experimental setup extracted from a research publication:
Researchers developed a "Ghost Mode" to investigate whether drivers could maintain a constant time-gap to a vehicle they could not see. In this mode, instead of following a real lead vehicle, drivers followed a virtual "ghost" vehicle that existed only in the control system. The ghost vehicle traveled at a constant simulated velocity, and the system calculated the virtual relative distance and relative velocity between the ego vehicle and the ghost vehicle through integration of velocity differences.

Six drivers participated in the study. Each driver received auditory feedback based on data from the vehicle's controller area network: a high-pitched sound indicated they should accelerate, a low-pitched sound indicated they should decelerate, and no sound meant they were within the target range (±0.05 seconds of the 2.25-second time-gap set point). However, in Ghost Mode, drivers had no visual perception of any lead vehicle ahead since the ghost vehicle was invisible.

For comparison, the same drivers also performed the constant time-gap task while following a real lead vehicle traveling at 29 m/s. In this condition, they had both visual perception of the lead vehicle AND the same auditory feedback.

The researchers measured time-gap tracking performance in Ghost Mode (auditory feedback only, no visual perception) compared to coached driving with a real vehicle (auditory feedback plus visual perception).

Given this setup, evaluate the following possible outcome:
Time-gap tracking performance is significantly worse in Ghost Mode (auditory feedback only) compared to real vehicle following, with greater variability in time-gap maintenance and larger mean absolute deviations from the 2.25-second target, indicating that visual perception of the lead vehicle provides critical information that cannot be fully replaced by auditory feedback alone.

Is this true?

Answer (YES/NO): YES